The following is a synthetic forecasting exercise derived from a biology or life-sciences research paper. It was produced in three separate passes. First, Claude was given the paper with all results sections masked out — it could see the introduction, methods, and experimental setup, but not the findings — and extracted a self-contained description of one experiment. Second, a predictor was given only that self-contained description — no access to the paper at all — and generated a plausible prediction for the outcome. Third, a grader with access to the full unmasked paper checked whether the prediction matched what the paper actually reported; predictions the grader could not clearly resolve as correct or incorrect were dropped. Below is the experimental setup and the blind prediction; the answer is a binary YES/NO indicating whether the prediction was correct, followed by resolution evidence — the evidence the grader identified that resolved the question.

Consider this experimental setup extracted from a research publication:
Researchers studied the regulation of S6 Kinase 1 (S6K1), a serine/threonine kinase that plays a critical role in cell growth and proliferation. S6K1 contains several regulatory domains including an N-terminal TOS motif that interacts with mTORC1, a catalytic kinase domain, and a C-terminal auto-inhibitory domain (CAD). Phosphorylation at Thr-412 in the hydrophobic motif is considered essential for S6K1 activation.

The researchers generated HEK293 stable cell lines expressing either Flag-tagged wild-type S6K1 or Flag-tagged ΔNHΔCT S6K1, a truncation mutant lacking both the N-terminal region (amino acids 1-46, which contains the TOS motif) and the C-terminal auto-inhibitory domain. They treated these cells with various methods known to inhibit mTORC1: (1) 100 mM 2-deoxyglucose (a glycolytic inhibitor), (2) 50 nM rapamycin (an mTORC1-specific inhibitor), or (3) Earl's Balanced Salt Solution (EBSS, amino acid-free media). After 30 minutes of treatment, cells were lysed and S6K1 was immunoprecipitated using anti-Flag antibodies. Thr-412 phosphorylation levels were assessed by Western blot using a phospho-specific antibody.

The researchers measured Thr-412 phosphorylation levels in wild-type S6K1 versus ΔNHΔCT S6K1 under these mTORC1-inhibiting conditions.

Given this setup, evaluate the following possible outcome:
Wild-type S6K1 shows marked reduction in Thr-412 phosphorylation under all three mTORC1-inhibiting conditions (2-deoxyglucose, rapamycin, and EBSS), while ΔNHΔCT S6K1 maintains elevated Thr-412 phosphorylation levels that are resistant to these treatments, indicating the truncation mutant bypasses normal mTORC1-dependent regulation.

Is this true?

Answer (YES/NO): YES